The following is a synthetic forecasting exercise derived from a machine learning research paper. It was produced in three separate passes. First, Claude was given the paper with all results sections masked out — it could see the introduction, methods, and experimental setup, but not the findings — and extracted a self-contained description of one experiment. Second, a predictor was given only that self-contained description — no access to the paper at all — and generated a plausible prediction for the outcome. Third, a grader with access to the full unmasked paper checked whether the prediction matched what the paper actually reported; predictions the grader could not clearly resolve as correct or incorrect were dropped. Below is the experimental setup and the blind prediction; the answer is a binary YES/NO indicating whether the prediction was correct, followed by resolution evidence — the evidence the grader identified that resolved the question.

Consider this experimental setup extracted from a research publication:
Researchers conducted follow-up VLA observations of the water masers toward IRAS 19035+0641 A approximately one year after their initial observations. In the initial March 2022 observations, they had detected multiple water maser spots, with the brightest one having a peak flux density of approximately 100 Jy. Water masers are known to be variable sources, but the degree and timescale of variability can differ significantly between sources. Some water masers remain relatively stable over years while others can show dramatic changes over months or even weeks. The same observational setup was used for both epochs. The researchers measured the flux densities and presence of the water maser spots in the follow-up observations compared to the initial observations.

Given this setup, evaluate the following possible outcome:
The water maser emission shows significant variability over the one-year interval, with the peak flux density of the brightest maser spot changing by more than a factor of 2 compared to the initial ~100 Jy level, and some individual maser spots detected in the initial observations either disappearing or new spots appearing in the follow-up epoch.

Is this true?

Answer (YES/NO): YES